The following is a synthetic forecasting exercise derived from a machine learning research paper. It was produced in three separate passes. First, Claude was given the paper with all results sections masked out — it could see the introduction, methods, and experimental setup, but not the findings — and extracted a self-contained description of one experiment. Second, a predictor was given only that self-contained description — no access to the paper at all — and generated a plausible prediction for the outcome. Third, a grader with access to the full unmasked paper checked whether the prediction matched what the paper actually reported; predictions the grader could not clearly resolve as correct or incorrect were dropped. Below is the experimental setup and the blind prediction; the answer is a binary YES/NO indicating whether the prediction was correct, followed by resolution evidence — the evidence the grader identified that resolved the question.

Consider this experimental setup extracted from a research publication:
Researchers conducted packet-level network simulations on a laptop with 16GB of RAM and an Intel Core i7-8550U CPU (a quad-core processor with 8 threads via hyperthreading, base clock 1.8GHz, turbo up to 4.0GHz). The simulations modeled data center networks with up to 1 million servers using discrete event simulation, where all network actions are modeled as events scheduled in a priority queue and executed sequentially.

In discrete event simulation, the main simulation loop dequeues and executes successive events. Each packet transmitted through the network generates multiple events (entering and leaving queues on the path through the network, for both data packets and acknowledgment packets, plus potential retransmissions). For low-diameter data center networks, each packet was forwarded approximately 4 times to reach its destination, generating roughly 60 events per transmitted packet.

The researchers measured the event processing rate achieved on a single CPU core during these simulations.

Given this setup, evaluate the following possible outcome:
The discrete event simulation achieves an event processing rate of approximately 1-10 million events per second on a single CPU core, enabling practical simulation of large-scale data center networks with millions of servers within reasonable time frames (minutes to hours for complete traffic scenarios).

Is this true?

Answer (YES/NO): YES